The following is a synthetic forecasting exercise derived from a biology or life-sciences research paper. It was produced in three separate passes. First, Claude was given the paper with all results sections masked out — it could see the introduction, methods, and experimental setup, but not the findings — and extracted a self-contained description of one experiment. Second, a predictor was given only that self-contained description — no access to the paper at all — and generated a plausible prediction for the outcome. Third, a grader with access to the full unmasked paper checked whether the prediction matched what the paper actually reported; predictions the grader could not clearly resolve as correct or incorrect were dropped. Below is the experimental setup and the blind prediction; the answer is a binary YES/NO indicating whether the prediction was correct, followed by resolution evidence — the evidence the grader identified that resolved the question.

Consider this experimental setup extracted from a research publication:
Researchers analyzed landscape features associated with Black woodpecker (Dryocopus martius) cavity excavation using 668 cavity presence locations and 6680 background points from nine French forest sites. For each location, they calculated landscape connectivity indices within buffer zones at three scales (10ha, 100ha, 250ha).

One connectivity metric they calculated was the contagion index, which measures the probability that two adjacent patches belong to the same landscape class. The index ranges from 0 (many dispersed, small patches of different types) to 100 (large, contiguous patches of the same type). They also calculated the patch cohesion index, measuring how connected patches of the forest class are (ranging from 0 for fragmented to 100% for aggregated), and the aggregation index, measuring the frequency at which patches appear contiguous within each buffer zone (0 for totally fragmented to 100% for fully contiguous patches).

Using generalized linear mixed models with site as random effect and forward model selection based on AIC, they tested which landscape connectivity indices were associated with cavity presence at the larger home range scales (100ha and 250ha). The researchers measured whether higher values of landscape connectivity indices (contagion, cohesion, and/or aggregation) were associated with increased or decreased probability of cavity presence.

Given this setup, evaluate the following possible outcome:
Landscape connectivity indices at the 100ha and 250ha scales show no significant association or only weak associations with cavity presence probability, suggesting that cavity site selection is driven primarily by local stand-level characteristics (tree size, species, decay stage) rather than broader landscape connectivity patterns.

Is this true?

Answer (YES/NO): NO